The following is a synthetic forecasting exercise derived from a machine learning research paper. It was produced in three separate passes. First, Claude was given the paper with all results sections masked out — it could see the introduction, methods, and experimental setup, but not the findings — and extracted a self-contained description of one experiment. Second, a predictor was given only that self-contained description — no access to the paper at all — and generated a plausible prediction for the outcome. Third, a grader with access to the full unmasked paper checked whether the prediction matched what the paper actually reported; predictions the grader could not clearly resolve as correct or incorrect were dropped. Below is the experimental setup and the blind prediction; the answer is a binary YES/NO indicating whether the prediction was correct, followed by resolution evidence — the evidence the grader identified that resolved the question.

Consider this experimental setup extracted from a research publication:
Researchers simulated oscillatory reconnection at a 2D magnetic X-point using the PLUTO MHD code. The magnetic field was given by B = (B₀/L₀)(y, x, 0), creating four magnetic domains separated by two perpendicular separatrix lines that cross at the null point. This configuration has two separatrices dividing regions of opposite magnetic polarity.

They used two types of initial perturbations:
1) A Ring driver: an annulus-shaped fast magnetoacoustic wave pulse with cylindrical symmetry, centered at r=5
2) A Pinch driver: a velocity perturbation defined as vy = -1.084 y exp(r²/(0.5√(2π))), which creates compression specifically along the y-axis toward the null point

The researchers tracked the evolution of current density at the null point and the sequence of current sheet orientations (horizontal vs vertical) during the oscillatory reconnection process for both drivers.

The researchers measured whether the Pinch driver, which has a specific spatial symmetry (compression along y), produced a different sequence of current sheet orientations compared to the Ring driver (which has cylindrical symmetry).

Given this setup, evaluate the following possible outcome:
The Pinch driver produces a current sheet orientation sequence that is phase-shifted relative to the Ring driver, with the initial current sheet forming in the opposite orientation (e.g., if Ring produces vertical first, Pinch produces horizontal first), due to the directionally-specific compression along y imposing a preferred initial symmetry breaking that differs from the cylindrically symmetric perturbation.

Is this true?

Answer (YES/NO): NO